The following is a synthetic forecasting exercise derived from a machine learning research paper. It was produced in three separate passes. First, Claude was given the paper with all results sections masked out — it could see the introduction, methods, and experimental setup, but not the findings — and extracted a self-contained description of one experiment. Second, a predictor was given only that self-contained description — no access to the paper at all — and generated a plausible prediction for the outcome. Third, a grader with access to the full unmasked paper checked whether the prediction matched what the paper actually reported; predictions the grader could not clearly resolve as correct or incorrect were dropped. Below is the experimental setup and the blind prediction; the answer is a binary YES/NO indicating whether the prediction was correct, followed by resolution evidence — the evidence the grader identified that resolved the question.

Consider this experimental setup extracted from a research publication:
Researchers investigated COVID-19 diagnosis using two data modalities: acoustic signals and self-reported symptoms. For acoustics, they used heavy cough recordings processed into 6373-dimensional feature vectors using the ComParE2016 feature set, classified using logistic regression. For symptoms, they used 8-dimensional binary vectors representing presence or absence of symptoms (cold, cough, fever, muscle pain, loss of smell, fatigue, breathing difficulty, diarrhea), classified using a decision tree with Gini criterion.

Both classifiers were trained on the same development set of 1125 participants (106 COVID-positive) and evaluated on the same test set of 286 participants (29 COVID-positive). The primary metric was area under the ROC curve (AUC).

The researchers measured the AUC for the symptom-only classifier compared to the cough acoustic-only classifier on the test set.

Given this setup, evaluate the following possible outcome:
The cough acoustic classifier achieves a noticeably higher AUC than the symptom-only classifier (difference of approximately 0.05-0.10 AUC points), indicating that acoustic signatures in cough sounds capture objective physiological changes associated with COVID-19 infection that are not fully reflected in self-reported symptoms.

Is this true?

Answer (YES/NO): NO